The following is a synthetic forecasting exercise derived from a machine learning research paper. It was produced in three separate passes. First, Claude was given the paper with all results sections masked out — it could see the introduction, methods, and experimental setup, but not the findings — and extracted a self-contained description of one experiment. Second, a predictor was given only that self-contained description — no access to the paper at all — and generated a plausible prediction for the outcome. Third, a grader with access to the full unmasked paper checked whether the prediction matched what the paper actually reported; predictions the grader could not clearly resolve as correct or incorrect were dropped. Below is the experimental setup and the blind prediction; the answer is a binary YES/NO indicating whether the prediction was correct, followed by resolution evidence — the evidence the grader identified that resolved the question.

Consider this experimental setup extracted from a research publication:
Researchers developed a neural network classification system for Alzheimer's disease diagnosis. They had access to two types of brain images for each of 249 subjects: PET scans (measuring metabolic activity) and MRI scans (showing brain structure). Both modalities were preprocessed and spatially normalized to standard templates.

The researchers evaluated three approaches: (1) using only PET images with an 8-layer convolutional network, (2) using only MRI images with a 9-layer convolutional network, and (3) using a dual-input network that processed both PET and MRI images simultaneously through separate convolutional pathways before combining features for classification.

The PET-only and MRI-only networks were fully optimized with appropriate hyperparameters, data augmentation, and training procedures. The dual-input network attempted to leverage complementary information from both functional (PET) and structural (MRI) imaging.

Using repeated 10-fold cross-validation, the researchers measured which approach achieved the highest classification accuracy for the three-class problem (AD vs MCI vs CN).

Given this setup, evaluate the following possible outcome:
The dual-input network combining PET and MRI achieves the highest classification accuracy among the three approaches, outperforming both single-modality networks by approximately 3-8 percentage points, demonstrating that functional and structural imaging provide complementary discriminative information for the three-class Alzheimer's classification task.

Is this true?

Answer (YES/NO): NO